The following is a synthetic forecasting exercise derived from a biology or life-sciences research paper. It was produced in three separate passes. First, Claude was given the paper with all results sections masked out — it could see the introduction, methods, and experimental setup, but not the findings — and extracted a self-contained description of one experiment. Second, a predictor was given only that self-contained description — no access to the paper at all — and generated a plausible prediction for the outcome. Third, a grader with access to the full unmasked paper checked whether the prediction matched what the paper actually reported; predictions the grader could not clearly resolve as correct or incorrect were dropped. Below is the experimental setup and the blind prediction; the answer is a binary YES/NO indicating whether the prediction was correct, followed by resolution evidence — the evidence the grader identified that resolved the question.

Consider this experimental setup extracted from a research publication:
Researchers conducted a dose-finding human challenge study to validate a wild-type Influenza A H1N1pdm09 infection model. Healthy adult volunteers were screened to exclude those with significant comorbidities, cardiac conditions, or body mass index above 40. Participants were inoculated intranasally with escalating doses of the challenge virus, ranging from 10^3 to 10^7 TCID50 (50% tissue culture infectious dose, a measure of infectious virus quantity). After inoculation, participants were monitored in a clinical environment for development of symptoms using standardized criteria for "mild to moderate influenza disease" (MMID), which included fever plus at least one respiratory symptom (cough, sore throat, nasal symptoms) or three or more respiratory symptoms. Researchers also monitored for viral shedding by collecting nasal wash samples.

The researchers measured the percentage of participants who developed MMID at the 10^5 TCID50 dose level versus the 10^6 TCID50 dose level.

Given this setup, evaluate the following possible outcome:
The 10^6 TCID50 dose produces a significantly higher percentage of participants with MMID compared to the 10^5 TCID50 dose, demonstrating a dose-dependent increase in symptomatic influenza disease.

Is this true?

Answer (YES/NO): YES